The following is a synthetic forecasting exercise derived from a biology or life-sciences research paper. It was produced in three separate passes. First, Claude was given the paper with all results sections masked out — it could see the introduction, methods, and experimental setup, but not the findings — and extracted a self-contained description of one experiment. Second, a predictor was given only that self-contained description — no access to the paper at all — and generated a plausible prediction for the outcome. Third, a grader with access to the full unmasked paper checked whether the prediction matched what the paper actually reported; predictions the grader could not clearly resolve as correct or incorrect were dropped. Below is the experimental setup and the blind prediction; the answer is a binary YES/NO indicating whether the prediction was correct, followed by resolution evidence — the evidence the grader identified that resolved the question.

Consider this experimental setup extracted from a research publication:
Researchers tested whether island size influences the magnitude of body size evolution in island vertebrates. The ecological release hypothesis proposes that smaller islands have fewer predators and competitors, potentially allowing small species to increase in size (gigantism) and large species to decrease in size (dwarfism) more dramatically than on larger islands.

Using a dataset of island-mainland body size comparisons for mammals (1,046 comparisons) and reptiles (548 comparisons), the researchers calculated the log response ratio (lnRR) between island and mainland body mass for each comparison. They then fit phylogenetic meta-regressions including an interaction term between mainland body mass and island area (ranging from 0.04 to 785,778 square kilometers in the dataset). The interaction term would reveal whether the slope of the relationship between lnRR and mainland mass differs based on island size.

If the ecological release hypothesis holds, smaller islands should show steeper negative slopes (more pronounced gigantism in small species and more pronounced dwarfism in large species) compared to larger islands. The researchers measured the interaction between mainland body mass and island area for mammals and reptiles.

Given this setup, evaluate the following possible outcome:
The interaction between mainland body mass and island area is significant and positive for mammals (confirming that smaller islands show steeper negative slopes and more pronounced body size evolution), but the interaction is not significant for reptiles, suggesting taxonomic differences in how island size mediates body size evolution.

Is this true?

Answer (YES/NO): NO